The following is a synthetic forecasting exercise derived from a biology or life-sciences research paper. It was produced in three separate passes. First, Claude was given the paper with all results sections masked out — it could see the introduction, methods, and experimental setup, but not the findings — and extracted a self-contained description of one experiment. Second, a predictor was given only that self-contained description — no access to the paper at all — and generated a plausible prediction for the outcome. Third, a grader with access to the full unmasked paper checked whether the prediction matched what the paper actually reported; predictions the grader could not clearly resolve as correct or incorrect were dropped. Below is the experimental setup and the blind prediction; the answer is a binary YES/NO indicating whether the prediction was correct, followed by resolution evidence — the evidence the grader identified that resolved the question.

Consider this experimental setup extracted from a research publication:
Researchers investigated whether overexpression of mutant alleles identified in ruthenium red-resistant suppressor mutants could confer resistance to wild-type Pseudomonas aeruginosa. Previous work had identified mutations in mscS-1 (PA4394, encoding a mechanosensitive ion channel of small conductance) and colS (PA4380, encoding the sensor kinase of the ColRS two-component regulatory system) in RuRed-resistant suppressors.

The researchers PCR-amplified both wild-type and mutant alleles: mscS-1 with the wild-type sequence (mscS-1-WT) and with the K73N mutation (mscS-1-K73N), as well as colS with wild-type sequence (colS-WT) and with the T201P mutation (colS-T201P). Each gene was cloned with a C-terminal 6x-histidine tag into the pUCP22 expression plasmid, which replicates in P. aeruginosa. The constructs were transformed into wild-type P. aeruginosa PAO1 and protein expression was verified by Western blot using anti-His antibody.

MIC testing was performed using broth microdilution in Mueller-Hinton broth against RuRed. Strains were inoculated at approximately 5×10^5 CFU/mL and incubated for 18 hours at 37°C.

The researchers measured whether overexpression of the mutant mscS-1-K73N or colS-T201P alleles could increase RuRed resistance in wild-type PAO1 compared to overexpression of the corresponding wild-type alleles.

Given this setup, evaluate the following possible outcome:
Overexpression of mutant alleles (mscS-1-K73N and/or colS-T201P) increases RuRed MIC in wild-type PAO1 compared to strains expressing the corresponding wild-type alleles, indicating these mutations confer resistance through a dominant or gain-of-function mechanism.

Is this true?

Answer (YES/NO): YES